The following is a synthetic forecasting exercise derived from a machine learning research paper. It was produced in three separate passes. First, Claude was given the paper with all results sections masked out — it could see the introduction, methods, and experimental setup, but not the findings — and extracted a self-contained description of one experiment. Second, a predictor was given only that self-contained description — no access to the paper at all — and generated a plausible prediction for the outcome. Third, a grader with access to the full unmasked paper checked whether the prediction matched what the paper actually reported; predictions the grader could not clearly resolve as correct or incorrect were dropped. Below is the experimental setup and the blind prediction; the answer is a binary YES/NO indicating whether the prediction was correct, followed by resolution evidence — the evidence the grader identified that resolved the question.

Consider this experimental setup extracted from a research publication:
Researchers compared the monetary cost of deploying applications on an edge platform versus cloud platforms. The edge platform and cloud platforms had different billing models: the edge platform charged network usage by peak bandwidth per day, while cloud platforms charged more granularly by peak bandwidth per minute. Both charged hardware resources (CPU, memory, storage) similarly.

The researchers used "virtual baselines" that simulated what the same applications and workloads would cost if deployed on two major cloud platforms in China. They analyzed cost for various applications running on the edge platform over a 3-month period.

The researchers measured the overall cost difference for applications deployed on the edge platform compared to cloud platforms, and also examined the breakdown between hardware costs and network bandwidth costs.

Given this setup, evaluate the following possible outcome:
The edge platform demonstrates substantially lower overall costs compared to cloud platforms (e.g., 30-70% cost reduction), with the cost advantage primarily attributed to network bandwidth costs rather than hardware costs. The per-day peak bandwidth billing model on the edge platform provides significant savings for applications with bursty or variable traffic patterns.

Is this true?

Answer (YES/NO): NO